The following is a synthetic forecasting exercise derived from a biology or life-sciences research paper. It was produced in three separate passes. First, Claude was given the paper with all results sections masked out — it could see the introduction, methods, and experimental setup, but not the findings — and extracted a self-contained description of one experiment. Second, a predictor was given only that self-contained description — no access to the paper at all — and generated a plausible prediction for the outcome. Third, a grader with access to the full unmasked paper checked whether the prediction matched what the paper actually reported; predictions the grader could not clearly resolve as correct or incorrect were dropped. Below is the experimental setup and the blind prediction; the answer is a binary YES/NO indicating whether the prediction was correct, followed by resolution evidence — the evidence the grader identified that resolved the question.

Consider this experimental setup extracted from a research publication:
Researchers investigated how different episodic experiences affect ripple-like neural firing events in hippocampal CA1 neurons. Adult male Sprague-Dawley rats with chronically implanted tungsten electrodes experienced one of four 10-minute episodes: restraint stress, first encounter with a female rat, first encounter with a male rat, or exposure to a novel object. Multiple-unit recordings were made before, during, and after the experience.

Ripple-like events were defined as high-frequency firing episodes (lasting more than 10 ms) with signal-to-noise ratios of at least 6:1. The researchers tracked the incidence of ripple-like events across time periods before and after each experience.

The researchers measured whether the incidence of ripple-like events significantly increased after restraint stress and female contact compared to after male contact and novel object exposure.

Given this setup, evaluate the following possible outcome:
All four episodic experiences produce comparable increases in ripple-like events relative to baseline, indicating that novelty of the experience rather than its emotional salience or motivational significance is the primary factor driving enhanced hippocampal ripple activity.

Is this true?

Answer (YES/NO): NO